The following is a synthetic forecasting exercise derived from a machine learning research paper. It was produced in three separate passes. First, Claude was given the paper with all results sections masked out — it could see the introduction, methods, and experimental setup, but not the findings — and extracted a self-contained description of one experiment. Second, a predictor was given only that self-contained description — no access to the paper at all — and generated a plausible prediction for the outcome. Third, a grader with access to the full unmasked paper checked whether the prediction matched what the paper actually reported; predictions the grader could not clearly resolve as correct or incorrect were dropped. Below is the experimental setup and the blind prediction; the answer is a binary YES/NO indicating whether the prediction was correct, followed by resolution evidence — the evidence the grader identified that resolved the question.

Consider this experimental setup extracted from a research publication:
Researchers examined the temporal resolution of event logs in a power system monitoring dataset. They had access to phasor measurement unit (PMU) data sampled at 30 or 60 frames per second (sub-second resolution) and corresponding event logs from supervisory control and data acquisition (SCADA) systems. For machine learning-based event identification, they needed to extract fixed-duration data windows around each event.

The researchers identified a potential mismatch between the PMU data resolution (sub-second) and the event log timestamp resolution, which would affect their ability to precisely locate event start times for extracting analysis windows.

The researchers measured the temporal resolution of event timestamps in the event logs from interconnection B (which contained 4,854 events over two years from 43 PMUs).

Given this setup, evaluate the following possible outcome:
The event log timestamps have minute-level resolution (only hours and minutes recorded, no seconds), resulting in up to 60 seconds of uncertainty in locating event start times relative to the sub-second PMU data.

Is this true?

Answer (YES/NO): YES